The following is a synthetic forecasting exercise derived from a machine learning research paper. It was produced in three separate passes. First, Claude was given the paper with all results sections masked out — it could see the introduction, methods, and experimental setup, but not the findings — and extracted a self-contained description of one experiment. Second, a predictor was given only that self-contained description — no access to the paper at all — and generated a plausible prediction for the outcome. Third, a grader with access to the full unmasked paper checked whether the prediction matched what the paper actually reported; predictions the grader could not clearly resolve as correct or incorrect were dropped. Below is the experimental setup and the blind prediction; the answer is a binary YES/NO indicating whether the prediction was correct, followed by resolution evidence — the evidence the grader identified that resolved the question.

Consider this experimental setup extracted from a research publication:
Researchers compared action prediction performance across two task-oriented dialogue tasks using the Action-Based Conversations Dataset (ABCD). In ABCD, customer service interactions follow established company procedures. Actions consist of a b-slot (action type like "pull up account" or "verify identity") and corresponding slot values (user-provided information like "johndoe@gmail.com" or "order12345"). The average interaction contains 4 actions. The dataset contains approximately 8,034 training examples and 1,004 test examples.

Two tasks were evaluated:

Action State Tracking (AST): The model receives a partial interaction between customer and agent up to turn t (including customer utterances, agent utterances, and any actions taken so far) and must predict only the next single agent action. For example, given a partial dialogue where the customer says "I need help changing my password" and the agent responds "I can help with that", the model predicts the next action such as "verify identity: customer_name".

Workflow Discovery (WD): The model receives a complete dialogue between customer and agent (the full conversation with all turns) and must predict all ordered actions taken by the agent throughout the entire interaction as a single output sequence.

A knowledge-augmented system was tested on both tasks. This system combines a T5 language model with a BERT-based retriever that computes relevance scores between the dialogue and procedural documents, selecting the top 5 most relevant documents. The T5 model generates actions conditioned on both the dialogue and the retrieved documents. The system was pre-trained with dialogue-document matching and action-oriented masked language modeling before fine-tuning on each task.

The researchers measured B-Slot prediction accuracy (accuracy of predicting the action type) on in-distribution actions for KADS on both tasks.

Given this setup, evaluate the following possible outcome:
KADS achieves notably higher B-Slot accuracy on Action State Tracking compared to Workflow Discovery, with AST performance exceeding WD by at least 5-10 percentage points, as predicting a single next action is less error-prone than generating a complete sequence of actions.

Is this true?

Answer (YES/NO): NO